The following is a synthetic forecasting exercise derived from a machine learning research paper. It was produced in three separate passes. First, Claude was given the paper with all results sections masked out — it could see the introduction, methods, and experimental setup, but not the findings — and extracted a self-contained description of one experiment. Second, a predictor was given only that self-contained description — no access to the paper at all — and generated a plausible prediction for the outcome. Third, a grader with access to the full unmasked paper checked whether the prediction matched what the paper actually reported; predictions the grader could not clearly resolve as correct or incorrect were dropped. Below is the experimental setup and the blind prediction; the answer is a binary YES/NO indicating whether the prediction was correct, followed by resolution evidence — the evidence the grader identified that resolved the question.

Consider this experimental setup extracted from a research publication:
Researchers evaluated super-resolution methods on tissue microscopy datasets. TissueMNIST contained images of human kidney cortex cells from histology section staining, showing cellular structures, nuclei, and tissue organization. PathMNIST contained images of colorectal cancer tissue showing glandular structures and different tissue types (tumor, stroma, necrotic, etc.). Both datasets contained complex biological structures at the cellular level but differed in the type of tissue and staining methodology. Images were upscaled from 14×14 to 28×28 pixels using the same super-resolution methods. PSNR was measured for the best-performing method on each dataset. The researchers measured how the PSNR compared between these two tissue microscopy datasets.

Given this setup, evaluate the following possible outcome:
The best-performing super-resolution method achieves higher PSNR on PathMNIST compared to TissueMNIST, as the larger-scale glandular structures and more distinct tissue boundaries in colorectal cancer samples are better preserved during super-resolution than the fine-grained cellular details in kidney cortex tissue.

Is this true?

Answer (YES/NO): NO